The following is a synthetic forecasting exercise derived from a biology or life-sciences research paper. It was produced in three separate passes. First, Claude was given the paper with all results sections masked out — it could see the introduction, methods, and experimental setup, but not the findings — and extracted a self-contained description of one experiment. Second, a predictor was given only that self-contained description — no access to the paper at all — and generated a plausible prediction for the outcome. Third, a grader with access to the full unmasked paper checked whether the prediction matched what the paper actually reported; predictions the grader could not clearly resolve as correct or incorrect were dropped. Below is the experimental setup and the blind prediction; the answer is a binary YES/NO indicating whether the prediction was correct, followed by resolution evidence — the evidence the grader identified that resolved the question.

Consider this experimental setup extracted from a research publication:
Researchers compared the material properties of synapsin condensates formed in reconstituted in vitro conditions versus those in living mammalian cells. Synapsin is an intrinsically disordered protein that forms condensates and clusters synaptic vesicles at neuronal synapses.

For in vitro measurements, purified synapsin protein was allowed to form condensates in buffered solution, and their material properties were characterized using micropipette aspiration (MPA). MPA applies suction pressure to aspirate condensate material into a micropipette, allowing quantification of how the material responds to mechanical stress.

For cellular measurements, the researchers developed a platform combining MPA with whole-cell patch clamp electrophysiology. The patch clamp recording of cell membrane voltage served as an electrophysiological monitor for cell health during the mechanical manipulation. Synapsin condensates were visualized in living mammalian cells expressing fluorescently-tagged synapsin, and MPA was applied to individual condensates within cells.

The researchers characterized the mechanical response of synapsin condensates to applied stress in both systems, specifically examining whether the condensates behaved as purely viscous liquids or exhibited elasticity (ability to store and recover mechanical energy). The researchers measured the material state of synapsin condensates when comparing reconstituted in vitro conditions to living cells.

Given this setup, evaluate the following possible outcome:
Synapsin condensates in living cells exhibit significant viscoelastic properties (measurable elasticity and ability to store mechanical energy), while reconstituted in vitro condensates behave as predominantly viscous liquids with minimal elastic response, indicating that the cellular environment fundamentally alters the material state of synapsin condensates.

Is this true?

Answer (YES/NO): YES